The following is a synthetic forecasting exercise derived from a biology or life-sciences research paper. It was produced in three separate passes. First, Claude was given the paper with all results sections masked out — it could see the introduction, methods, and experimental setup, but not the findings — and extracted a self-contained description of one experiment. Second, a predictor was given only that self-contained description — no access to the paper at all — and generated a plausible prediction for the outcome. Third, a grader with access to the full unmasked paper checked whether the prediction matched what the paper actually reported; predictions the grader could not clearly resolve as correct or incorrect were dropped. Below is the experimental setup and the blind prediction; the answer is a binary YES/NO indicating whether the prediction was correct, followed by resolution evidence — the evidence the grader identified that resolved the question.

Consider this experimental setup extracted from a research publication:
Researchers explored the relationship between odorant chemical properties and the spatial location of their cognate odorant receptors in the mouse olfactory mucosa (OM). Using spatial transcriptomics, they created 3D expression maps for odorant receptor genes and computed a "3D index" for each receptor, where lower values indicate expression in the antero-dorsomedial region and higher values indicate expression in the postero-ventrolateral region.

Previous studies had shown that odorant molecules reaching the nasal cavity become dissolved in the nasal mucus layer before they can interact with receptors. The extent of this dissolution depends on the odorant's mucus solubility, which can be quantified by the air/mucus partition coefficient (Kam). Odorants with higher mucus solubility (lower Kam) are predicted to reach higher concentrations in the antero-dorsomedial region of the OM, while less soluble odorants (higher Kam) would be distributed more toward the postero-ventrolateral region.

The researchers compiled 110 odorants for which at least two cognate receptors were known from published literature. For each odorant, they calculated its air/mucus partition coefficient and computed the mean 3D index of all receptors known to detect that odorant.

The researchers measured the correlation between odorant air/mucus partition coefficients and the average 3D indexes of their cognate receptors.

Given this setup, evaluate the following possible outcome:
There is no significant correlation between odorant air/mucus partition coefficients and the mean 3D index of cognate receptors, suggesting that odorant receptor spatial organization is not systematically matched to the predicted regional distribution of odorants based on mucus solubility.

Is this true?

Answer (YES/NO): NO